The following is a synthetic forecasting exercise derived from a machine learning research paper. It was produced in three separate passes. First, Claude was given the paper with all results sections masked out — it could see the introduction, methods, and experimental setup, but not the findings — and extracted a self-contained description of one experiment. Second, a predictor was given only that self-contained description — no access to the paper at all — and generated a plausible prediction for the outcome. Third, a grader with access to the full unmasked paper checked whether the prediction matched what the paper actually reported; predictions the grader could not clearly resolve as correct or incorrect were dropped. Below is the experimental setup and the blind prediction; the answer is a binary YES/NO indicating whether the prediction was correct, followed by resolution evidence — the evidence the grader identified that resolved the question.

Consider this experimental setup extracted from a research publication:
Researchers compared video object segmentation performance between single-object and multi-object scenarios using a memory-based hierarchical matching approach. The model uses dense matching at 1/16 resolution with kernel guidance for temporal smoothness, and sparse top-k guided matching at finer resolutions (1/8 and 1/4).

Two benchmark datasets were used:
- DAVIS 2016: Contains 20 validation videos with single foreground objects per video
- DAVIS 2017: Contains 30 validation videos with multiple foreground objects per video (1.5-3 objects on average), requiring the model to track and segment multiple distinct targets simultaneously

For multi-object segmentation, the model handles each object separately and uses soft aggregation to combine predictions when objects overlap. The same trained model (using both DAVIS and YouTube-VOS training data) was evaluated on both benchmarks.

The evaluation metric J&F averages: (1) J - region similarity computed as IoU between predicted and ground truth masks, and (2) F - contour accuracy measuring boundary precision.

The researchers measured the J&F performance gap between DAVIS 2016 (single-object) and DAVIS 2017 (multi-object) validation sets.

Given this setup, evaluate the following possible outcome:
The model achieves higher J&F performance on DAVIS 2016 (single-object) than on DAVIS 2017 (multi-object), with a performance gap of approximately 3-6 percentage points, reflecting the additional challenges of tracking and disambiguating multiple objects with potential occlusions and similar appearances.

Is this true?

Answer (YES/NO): NO